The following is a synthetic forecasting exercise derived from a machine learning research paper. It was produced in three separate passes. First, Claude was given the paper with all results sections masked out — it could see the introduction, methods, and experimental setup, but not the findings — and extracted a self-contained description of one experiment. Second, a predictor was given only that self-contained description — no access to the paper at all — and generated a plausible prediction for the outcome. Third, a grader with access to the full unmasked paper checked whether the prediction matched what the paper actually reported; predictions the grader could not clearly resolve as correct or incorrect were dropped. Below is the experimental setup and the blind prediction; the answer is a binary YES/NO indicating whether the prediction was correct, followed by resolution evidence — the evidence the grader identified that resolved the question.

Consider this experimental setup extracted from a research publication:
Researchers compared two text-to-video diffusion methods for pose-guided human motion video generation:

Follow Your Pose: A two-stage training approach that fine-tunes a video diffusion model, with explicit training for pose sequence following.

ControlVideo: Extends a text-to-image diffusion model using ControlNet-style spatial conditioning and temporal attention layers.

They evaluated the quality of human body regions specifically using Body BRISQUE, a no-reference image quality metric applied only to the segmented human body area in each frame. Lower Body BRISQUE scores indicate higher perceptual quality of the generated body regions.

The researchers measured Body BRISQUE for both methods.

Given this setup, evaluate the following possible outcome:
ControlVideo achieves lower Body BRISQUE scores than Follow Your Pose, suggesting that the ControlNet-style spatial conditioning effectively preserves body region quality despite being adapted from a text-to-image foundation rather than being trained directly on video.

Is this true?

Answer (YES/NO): NO